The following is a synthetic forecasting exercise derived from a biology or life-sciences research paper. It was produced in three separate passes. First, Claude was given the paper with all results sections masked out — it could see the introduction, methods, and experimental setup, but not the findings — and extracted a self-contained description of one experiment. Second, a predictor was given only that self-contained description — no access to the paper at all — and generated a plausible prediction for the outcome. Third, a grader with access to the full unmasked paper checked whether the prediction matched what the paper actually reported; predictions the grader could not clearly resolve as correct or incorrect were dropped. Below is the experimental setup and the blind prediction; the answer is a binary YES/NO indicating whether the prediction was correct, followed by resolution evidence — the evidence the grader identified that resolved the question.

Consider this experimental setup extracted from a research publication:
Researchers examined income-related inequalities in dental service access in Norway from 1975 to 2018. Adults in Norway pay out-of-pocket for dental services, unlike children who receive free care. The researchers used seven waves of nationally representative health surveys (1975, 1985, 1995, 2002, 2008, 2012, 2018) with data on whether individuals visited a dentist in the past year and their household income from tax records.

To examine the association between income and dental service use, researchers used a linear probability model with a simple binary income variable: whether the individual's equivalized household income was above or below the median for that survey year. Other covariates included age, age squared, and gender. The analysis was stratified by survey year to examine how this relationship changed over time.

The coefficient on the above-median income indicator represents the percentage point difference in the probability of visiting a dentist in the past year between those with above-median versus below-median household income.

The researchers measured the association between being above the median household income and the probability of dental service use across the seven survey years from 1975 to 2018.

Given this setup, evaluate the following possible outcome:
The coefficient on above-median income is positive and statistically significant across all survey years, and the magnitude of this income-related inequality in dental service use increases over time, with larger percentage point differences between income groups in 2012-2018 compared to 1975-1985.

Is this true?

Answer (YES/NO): NO